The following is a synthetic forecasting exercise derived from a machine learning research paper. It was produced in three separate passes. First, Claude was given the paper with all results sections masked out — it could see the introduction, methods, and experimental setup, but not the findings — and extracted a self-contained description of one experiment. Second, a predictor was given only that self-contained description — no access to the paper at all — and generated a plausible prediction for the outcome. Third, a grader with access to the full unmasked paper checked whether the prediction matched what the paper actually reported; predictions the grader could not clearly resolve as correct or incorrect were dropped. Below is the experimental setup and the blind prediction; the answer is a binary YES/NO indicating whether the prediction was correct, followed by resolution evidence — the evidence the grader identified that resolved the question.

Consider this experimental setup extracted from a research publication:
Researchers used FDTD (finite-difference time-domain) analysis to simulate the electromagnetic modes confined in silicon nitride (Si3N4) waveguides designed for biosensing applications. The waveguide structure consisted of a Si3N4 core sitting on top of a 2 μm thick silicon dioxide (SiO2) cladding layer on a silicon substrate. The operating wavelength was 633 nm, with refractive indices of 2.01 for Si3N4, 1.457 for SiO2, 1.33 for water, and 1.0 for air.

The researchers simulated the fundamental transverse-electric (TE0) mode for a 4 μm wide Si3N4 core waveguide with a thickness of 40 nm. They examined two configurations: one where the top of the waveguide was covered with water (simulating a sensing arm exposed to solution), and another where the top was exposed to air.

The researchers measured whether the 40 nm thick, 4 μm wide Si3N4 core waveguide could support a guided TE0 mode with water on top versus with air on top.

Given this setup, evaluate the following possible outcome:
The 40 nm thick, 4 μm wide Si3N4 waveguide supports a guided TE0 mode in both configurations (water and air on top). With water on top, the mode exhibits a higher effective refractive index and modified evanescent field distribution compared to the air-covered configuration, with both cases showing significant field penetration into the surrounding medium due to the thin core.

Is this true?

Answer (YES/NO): NO